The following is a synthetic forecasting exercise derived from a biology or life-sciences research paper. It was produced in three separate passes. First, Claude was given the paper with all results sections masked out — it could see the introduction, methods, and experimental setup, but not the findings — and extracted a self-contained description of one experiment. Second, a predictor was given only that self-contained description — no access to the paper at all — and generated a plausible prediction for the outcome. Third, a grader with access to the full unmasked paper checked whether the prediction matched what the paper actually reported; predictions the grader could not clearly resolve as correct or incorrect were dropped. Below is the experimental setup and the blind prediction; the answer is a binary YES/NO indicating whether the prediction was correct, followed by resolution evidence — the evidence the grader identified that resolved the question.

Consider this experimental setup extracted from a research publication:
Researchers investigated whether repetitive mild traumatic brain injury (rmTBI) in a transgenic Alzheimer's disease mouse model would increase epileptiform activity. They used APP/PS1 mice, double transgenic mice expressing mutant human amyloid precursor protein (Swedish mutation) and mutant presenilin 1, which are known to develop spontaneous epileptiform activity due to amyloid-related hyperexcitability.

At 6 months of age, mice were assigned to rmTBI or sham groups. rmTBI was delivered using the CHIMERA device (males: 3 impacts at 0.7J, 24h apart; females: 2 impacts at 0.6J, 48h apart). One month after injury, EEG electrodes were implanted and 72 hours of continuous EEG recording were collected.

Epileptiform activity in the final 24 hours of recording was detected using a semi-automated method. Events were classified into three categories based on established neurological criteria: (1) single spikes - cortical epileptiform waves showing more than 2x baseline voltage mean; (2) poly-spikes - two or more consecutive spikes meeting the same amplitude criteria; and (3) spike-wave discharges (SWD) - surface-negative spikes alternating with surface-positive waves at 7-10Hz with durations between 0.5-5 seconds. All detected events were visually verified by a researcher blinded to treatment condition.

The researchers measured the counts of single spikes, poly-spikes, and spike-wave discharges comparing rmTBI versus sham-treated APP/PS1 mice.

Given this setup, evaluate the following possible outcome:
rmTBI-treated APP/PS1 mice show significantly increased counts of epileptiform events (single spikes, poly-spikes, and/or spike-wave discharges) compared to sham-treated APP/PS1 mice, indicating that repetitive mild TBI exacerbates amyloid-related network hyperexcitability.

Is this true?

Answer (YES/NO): NO